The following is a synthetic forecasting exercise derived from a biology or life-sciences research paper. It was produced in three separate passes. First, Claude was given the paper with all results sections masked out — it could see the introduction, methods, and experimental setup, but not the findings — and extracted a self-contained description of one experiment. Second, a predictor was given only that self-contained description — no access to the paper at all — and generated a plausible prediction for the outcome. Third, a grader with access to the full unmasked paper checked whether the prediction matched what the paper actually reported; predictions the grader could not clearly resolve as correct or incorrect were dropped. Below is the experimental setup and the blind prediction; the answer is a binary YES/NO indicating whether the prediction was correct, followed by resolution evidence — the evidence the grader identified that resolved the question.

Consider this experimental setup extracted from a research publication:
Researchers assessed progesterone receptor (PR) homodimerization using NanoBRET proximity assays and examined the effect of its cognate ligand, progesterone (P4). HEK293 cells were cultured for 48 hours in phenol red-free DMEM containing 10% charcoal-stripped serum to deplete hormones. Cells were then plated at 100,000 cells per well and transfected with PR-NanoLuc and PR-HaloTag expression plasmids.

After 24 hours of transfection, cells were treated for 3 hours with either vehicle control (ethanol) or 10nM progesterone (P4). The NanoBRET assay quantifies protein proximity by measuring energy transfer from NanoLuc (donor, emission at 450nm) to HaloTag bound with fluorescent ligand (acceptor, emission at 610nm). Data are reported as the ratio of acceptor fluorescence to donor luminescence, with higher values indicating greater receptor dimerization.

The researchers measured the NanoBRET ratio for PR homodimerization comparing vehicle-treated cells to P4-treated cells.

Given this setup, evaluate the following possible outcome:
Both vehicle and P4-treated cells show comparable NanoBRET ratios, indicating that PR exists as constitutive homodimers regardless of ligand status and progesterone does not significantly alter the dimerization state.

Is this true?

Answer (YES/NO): NO